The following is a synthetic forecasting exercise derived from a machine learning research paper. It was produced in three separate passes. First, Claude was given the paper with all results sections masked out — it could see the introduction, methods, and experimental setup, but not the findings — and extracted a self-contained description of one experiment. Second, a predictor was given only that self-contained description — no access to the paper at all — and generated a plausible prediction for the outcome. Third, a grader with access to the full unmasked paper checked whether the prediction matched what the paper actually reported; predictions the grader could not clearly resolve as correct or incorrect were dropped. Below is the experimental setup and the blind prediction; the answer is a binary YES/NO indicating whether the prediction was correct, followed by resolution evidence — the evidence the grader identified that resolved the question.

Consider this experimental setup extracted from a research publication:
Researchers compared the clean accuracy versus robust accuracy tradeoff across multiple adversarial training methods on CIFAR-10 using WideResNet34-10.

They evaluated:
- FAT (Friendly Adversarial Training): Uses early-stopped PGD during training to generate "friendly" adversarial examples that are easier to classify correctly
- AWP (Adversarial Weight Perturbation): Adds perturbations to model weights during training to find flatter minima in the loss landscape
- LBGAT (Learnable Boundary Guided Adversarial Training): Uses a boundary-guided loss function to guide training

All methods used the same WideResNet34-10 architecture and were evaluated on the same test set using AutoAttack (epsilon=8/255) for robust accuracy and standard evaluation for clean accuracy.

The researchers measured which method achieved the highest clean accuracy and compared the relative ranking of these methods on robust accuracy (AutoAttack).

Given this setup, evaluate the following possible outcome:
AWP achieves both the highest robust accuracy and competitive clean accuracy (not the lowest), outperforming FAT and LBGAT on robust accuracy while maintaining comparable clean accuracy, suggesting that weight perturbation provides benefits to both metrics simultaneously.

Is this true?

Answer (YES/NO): NO